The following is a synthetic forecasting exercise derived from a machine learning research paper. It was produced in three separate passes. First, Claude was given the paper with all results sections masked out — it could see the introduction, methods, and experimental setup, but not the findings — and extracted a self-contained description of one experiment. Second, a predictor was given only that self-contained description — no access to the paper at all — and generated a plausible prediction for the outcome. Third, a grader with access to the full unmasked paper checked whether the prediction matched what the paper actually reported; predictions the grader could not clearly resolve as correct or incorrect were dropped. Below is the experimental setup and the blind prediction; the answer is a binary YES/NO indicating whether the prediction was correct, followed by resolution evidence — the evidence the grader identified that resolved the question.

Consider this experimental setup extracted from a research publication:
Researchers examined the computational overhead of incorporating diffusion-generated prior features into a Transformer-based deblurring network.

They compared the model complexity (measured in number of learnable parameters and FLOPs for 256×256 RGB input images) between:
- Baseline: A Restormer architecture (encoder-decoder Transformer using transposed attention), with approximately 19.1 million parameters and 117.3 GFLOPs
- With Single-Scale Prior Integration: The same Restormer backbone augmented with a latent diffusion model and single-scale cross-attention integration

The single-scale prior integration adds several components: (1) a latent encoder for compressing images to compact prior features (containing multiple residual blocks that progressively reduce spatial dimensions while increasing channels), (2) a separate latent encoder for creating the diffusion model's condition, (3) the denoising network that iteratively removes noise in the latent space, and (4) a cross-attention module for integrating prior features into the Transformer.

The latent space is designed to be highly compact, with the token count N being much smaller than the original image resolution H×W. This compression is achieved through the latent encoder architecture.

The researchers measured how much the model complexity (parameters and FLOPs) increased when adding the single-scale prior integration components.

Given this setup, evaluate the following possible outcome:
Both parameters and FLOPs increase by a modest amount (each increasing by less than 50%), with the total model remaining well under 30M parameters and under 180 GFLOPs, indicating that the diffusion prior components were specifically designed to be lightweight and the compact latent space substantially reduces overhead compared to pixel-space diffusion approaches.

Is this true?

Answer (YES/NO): YES